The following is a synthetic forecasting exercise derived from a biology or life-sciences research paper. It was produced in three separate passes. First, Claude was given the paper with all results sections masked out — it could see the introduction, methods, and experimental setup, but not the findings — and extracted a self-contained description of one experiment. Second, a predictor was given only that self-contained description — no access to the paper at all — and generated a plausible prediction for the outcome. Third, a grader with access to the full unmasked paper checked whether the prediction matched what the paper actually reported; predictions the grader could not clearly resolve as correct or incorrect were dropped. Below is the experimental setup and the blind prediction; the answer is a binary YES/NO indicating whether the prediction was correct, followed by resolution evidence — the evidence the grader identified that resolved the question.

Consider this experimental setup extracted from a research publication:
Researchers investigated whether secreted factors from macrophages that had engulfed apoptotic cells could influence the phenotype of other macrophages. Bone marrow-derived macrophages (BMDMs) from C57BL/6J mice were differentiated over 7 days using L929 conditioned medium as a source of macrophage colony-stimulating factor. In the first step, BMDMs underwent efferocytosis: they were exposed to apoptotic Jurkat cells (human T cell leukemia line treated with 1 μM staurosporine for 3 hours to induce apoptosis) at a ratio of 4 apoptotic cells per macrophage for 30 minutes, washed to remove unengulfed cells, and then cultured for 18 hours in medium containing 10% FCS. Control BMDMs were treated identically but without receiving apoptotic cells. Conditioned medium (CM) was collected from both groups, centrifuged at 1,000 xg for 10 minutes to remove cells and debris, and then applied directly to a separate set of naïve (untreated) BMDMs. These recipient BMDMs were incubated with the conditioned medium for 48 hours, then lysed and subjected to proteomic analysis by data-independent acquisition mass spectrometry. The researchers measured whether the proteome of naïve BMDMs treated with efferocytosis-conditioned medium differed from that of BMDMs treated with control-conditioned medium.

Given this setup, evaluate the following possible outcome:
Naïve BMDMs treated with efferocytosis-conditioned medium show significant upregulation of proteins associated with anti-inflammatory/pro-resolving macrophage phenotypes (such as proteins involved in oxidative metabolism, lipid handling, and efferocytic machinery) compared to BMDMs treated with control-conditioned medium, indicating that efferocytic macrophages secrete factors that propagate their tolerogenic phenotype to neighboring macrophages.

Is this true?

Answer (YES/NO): NO